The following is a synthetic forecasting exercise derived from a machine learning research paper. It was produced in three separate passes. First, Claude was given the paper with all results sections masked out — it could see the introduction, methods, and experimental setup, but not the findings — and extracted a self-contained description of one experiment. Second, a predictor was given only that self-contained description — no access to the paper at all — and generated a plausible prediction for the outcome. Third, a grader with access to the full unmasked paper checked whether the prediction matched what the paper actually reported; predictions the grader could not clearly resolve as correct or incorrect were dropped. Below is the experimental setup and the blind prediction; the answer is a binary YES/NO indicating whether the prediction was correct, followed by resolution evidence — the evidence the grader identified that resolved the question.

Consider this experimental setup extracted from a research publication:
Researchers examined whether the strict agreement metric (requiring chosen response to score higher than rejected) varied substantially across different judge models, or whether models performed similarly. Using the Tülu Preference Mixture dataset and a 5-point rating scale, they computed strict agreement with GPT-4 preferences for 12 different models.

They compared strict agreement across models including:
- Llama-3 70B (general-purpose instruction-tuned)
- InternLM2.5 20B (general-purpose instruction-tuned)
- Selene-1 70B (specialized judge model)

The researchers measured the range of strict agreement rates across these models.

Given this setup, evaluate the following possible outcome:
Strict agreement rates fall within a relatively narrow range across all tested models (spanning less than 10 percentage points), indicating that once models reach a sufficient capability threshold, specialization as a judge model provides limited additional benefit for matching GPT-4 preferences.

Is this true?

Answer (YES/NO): NO